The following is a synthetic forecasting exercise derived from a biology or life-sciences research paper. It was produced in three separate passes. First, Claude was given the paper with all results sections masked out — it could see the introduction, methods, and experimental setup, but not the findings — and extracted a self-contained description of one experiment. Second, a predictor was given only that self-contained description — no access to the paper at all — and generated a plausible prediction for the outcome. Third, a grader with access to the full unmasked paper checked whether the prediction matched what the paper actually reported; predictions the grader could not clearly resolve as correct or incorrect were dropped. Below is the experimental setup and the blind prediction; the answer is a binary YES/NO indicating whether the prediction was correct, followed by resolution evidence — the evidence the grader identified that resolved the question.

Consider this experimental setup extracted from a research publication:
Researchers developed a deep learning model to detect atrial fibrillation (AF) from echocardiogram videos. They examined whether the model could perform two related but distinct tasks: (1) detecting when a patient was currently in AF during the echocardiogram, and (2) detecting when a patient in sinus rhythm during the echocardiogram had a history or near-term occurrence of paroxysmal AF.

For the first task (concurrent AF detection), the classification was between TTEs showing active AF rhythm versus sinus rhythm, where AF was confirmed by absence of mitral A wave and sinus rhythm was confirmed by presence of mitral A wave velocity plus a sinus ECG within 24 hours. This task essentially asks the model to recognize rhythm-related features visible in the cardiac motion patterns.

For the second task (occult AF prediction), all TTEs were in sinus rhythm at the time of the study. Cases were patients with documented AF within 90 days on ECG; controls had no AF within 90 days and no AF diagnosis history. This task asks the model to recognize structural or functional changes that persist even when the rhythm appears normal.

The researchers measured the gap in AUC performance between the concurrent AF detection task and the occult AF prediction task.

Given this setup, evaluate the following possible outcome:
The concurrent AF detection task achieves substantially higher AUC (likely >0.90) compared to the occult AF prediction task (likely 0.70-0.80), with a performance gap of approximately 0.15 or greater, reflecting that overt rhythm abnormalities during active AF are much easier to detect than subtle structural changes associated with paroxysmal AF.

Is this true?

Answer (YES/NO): YES